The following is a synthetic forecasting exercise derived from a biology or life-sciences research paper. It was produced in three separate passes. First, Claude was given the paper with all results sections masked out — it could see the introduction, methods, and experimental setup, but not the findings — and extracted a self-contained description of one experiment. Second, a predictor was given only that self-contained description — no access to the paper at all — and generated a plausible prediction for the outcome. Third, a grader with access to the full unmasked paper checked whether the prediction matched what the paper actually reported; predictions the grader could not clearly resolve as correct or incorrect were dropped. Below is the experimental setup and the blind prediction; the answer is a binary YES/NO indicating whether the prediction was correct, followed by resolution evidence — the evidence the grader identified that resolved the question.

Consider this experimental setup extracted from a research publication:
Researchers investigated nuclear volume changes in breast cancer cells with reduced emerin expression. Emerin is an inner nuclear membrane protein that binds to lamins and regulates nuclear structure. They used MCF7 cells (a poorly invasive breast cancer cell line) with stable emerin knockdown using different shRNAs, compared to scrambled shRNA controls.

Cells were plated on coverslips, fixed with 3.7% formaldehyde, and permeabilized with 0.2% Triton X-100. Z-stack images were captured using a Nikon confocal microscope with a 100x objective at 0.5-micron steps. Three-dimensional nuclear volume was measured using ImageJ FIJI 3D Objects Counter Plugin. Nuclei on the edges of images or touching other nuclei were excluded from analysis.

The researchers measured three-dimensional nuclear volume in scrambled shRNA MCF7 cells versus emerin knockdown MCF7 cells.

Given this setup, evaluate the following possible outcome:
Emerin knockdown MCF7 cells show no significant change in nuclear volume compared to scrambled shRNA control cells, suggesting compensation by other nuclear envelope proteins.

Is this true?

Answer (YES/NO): NO